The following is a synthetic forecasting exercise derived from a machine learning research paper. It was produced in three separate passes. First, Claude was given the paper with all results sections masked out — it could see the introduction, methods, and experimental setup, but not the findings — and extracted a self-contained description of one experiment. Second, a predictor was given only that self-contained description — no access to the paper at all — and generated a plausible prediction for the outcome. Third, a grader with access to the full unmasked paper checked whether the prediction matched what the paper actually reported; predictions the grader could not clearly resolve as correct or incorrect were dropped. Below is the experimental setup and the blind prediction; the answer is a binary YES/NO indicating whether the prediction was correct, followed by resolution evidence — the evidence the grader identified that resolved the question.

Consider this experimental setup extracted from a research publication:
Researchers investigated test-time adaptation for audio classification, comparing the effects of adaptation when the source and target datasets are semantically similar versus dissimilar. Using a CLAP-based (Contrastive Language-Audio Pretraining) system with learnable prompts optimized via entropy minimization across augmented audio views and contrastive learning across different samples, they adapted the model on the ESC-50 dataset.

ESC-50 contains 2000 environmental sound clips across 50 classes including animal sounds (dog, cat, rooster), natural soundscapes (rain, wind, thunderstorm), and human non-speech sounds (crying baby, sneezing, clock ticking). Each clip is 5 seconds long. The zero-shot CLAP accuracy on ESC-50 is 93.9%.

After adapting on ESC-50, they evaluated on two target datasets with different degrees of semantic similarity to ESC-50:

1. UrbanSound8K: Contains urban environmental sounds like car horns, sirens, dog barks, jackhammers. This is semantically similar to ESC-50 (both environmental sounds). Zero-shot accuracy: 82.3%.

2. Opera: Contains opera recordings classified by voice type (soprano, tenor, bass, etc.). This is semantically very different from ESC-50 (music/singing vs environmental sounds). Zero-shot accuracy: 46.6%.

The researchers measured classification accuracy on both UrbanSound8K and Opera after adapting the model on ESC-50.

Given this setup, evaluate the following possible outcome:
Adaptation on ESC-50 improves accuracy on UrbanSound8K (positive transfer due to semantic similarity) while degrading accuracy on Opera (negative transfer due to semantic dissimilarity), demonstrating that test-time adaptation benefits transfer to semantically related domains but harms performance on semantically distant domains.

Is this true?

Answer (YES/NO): NO